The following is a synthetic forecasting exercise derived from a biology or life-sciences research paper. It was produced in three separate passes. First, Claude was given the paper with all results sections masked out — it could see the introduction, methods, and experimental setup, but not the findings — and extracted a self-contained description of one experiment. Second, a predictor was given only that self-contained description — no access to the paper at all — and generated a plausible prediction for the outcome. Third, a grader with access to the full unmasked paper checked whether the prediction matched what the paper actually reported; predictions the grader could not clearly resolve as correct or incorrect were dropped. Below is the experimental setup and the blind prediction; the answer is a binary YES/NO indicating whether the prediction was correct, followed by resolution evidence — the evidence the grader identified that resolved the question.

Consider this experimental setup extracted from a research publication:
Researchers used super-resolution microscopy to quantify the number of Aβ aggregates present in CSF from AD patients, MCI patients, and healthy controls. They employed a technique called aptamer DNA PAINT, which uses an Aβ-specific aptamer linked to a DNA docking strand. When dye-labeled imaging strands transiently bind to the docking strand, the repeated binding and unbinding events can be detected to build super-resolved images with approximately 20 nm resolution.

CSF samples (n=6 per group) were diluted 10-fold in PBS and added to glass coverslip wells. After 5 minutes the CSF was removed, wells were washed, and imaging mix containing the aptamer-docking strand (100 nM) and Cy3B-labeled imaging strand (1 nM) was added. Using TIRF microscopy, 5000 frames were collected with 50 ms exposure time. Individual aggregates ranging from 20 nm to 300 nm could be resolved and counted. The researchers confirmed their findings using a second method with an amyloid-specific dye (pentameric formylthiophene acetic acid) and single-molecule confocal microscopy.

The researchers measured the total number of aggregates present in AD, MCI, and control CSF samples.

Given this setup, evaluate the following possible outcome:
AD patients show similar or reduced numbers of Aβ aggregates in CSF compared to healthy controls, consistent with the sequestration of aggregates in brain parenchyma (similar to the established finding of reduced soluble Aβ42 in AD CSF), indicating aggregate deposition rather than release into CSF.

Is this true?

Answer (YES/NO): YES